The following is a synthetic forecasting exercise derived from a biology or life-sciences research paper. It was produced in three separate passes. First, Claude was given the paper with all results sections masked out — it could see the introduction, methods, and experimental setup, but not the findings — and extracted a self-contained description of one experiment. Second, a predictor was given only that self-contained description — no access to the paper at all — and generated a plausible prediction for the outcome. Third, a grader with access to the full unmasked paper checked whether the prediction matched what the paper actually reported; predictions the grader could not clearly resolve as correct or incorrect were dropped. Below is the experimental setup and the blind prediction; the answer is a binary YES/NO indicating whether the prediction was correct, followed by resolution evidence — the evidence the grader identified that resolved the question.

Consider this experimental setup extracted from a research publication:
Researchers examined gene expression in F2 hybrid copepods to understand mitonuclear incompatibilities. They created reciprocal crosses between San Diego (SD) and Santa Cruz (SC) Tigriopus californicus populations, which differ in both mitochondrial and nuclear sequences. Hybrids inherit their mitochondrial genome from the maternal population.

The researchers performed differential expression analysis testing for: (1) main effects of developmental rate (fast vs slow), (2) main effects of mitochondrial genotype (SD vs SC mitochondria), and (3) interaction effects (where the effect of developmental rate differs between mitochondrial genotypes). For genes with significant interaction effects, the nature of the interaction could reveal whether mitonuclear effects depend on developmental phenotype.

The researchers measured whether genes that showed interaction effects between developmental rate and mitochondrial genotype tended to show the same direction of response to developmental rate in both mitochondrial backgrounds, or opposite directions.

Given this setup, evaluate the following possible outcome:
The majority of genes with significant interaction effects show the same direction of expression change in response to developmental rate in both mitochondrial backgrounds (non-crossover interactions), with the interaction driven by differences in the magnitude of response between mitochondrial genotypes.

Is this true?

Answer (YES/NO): YES